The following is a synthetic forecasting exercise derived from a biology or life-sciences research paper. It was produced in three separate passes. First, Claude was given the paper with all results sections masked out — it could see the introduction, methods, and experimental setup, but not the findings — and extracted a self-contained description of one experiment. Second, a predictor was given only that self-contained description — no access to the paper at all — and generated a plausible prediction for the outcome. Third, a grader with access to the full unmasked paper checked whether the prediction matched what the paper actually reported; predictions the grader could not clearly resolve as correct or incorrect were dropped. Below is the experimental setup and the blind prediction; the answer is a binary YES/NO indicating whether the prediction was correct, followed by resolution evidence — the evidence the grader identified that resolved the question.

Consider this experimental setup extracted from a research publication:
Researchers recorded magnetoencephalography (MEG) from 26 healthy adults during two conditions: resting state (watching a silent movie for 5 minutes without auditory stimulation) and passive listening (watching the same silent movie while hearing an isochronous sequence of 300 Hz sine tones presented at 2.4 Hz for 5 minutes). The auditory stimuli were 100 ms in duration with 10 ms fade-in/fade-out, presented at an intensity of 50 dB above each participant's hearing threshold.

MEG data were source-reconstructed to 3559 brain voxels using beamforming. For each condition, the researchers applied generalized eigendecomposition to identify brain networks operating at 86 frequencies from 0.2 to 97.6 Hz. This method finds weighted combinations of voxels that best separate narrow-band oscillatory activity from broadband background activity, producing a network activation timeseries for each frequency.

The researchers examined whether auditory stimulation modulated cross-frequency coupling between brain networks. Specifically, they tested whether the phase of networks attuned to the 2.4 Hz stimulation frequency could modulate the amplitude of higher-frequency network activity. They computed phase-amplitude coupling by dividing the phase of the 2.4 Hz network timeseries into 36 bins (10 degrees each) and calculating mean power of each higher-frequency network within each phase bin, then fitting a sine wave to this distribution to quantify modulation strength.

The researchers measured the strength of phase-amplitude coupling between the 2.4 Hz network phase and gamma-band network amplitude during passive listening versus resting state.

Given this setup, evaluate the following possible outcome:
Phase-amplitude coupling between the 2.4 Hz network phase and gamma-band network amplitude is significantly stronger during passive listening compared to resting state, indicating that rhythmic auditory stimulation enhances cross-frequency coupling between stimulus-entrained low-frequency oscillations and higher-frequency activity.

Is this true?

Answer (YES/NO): YES